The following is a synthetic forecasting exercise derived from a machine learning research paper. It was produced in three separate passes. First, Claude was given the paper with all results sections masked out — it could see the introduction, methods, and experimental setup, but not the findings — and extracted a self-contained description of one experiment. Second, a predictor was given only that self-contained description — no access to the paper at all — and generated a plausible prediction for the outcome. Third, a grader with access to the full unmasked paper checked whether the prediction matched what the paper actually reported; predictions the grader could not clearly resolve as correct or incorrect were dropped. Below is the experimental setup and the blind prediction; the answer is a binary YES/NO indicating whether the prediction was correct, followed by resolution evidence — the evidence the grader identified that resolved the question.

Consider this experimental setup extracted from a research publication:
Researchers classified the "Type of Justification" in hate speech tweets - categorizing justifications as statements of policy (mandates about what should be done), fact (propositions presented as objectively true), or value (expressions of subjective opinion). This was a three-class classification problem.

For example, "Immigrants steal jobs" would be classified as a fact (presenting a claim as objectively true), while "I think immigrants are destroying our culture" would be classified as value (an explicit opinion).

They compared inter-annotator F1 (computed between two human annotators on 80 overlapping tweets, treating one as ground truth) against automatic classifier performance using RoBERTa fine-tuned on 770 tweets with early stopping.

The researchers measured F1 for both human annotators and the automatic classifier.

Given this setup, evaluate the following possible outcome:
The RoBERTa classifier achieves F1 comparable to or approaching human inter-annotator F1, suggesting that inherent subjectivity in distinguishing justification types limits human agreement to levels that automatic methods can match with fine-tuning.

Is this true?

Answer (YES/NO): NO